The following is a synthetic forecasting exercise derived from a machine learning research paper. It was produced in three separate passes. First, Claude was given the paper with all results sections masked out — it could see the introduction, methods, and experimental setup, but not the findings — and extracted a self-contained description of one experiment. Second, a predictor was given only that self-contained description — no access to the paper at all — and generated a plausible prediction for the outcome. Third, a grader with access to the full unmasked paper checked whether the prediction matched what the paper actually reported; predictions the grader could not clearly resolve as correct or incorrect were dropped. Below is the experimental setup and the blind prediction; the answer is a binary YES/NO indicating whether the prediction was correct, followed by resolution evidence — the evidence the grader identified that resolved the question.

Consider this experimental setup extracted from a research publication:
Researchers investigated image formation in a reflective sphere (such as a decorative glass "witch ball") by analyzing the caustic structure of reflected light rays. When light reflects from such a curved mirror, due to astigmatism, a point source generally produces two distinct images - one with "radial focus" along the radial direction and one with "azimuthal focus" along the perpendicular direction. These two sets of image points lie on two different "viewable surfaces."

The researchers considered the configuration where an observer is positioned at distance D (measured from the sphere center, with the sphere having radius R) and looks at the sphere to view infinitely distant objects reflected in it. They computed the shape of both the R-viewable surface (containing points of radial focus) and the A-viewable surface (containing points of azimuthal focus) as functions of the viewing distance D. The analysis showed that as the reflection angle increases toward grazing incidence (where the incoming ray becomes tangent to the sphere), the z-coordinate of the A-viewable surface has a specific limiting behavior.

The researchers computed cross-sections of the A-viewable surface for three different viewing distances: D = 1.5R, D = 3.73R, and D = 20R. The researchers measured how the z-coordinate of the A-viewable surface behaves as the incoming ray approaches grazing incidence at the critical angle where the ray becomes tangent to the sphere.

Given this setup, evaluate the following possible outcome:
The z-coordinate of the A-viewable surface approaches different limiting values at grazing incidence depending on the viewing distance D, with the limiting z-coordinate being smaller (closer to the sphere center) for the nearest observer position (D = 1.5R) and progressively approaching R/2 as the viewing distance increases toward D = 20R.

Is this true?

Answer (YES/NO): NO